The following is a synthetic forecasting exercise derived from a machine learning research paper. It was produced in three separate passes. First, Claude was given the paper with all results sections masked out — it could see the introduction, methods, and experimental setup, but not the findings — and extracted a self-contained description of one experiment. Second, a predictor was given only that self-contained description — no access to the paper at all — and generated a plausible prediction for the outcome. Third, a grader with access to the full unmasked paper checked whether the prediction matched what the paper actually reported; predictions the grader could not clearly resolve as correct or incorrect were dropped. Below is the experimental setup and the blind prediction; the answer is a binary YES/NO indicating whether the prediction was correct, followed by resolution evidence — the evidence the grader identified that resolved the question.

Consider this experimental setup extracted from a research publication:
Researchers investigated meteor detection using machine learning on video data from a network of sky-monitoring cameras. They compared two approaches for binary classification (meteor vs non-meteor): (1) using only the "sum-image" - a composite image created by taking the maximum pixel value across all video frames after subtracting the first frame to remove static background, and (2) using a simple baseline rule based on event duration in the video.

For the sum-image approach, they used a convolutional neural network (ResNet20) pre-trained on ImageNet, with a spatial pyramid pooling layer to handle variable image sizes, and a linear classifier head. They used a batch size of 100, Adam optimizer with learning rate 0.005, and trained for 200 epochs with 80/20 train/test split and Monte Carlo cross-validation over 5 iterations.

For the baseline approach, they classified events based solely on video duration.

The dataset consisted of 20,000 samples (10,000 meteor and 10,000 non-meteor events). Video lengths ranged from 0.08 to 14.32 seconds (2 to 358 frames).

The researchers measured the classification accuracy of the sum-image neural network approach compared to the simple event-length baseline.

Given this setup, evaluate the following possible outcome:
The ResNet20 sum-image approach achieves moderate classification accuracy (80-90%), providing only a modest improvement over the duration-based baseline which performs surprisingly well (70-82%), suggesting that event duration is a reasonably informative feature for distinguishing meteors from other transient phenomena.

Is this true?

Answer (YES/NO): NO